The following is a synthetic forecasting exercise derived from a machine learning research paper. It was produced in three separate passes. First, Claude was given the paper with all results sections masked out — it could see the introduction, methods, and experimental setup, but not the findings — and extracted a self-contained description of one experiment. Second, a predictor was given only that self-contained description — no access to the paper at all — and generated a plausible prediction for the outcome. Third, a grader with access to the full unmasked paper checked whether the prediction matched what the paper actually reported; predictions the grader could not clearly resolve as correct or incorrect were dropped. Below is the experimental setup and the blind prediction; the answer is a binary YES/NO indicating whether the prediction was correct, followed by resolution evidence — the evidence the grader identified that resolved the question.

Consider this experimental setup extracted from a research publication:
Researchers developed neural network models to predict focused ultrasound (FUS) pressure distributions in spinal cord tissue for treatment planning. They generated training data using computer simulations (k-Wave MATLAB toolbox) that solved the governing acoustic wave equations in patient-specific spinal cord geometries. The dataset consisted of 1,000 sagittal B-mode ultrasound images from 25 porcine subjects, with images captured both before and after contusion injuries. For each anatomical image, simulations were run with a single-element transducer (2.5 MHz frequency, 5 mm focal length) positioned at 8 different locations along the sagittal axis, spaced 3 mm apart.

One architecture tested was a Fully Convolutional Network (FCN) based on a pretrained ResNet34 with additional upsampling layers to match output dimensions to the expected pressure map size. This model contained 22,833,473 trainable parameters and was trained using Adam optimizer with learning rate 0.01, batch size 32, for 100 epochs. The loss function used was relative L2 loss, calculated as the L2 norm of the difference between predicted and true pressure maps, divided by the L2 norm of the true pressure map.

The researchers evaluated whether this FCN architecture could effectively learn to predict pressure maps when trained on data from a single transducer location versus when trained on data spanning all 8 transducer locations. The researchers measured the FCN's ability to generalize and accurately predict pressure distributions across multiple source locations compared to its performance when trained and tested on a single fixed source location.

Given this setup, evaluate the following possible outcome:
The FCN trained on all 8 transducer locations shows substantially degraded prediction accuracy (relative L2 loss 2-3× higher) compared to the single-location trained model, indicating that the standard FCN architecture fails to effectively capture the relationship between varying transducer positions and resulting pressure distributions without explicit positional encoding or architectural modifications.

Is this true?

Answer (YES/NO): NO